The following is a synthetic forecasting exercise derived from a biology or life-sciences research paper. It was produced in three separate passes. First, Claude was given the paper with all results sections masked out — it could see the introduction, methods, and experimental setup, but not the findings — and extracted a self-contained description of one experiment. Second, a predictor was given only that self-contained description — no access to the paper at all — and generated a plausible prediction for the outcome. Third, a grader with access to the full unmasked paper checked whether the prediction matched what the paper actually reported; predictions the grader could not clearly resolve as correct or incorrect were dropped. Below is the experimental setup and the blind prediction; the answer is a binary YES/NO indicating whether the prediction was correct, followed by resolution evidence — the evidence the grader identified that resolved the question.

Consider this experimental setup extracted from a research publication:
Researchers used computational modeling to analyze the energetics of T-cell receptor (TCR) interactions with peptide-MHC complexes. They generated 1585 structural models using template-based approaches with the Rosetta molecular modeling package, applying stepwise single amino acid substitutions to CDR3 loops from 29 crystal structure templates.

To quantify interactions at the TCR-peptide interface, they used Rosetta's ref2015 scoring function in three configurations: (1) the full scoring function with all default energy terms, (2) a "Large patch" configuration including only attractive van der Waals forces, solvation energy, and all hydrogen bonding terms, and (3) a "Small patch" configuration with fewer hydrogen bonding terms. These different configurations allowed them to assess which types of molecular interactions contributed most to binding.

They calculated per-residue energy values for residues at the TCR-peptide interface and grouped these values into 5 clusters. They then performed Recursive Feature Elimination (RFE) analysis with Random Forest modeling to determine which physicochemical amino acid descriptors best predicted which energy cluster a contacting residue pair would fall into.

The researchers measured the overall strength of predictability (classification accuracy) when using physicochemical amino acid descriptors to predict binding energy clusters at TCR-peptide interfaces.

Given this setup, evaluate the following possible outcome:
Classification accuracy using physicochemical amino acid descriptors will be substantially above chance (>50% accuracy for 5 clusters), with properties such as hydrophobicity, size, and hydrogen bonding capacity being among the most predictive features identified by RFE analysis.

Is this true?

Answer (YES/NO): NO